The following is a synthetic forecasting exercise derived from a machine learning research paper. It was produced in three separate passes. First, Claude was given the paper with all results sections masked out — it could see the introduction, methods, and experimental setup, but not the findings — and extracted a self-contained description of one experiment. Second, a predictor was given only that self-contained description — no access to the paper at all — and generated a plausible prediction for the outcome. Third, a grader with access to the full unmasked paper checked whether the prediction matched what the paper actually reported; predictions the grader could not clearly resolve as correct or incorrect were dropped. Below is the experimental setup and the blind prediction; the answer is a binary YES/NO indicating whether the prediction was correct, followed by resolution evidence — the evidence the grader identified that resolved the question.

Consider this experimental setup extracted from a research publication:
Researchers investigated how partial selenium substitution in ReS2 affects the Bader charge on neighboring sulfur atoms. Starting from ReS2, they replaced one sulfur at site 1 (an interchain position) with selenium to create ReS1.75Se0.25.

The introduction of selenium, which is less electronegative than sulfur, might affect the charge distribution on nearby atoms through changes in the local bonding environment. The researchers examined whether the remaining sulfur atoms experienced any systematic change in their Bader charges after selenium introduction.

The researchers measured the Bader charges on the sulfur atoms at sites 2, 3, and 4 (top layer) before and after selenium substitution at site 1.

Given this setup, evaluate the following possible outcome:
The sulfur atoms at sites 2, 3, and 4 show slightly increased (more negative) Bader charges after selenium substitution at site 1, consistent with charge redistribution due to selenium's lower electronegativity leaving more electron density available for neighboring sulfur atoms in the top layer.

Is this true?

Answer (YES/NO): YES